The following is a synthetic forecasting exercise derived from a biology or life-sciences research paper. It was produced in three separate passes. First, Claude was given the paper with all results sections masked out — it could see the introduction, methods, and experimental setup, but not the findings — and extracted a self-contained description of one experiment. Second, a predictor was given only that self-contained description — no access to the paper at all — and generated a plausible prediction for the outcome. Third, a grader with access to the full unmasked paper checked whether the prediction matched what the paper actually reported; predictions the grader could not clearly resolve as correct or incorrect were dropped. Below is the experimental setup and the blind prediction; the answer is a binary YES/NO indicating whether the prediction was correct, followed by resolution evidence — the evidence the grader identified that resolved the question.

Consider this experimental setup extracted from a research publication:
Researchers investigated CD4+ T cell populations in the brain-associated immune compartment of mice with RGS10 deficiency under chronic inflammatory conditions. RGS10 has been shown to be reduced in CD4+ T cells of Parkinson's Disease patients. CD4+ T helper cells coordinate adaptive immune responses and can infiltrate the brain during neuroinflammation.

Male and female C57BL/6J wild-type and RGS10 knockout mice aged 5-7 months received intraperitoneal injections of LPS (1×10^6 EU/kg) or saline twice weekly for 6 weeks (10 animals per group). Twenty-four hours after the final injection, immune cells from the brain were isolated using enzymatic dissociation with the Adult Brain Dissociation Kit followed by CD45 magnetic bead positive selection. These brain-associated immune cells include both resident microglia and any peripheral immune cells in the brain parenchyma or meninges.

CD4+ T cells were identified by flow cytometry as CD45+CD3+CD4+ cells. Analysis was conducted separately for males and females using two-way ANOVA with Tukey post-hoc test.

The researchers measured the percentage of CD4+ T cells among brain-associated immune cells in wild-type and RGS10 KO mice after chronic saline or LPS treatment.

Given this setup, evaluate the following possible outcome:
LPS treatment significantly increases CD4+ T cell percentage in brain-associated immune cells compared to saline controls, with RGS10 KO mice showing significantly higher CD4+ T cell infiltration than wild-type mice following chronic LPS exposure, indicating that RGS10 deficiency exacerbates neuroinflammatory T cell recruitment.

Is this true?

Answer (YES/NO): NO